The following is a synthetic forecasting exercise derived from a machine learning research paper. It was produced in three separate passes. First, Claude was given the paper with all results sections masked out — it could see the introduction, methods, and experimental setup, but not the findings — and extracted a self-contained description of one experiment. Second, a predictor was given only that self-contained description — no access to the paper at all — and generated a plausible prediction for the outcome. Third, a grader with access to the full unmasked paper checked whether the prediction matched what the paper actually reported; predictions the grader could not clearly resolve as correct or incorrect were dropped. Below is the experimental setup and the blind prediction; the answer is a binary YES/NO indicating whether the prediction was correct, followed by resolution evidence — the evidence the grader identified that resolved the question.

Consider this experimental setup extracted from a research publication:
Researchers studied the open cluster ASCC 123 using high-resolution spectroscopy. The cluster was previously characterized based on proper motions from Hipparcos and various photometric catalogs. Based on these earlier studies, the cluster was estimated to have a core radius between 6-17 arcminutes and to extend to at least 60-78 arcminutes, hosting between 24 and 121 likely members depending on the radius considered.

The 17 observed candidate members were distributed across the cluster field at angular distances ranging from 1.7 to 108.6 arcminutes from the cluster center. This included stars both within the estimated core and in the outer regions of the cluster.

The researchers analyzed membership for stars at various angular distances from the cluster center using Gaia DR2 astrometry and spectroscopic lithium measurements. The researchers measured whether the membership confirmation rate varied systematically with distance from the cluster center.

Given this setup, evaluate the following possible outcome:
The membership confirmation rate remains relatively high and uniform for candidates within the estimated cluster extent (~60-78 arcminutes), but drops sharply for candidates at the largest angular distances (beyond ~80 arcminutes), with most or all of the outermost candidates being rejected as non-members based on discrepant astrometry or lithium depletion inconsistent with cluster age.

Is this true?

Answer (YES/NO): NO